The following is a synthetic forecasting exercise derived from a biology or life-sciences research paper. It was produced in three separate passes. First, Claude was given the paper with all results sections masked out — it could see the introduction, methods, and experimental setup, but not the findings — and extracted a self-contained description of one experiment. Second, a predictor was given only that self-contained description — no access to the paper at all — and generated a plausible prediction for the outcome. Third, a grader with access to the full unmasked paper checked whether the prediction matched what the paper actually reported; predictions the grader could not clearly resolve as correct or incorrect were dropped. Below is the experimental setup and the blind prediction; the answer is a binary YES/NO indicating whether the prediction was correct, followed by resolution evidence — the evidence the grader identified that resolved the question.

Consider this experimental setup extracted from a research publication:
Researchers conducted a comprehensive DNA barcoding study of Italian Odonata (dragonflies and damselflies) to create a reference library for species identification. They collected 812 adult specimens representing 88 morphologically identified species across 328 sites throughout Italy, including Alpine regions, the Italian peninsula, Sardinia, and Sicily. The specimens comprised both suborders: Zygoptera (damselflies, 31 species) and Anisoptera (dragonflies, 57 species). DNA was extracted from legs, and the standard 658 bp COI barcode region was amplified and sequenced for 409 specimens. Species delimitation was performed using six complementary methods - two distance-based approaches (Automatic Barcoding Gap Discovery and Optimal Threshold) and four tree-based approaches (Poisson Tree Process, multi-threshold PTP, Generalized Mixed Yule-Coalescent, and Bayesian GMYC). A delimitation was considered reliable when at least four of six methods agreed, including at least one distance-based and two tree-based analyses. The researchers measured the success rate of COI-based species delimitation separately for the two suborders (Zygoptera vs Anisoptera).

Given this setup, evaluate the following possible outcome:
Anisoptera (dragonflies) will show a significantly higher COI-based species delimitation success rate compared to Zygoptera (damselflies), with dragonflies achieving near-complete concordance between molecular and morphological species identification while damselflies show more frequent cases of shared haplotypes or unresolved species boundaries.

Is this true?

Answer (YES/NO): YES